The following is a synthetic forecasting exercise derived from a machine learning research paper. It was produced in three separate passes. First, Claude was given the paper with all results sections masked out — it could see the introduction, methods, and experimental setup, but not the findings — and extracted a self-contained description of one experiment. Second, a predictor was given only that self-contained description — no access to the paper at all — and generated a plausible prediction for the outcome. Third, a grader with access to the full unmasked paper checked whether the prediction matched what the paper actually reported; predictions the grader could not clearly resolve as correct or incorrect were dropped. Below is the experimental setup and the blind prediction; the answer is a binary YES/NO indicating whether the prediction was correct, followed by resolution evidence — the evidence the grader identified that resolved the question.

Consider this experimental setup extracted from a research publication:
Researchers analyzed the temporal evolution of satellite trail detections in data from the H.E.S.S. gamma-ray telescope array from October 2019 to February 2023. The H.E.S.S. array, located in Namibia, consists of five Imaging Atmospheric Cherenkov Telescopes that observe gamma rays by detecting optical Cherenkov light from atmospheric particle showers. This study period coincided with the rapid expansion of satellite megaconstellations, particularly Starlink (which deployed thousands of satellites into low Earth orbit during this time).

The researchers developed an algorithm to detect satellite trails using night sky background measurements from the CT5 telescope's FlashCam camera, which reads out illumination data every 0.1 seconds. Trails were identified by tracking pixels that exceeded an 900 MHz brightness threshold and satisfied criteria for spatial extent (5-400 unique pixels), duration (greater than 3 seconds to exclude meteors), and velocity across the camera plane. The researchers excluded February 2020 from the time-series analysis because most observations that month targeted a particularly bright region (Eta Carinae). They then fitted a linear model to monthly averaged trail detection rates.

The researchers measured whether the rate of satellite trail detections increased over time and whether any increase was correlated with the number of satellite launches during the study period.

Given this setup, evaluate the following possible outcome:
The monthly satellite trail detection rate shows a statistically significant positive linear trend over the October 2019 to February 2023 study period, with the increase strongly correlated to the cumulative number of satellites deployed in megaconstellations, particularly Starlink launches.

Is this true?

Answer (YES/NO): NO